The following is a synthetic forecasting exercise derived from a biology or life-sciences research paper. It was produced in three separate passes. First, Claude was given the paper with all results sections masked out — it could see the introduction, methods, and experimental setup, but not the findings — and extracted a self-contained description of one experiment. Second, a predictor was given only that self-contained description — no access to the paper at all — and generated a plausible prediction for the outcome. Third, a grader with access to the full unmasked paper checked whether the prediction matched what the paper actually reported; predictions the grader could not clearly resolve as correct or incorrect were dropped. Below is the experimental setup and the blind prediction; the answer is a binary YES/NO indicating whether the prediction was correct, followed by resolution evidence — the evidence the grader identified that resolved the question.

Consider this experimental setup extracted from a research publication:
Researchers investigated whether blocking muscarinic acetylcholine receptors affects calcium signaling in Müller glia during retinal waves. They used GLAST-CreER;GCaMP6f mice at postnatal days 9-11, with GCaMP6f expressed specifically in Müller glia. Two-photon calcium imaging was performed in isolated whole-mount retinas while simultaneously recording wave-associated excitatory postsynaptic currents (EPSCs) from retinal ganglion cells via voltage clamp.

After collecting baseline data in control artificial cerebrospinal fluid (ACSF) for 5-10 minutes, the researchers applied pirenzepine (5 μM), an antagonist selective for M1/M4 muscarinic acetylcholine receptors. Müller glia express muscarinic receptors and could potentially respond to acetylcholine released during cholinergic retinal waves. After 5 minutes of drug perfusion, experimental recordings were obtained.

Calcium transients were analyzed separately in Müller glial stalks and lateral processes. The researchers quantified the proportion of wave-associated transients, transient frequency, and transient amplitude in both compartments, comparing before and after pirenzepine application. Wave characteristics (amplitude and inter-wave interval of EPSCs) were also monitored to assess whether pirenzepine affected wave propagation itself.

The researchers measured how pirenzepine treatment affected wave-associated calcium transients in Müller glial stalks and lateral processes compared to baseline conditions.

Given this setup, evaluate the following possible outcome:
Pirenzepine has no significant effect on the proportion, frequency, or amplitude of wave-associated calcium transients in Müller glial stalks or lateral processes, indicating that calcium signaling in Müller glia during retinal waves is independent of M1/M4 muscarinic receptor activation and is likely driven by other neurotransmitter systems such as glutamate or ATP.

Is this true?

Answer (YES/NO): NO